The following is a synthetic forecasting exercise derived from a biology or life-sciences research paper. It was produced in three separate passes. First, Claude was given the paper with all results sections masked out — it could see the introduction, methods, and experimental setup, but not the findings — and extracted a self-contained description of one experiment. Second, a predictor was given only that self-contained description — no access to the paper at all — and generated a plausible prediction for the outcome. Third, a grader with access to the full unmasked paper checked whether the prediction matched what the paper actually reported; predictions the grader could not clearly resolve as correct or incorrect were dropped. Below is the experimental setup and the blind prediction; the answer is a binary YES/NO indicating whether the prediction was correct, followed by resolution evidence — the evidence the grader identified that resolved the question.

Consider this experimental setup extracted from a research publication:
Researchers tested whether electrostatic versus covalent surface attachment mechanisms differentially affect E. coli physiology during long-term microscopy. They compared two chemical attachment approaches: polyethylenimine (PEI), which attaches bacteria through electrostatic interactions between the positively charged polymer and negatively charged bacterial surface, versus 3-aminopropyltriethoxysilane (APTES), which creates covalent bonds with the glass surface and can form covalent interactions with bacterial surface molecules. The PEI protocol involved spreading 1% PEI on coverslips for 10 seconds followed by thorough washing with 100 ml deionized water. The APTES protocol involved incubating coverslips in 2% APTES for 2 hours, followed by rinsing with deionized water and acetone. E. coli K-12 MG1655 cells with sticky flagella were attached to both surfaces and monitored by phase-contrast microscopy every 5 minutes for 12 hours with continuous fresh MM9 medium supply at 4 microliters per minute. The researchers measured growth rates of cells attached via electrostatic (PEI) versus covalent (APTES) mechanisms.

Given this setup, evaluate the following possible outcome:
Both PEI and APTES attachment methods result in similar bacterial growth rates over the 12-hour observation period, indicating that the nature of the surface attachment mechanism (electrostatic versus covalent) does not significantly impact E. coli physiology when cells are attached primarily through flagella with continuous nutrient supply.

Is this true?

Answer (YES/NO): NO